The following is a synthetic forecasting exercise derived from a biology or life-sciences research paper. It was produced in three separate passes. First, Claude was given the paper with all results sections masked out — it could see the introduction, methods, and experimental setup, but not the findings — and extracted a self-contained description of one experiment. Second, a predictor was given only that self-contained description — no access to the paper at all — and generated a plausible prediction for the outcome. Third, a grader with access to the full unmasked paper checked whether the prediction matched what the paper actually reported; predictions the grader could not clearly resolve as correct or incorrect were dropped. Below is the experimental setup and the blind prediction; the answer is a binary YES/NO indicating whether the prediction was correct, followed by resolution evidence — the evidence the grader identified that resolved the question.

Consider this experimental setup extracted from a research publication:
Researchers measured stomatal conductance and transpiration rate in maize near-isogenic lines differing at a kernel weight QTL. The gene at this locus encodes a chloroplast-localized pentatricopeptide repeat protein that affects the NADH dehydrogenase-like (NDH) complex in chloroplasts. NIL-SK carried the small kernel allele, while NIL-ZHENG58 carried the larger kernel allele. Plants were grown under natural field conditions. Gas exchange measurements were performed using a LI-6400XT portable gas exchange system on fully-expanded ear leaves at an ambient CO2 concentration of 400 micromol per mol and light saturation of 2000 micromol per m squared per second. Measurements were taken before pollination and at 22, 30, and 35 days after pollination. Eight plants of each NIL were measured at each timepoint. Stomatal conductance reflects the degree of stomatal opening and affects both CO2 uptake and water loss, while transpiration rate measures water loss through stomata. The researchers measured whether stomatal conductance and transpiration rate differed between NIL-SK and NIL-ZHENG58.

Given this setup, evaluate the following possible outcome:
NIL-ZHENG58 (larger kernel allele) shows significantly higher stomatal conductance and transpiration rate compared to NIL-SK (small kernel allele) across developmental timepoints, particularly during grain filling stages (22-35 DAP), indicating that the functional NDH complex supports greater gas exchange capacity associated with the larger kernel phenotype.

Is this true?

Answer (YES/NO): YES